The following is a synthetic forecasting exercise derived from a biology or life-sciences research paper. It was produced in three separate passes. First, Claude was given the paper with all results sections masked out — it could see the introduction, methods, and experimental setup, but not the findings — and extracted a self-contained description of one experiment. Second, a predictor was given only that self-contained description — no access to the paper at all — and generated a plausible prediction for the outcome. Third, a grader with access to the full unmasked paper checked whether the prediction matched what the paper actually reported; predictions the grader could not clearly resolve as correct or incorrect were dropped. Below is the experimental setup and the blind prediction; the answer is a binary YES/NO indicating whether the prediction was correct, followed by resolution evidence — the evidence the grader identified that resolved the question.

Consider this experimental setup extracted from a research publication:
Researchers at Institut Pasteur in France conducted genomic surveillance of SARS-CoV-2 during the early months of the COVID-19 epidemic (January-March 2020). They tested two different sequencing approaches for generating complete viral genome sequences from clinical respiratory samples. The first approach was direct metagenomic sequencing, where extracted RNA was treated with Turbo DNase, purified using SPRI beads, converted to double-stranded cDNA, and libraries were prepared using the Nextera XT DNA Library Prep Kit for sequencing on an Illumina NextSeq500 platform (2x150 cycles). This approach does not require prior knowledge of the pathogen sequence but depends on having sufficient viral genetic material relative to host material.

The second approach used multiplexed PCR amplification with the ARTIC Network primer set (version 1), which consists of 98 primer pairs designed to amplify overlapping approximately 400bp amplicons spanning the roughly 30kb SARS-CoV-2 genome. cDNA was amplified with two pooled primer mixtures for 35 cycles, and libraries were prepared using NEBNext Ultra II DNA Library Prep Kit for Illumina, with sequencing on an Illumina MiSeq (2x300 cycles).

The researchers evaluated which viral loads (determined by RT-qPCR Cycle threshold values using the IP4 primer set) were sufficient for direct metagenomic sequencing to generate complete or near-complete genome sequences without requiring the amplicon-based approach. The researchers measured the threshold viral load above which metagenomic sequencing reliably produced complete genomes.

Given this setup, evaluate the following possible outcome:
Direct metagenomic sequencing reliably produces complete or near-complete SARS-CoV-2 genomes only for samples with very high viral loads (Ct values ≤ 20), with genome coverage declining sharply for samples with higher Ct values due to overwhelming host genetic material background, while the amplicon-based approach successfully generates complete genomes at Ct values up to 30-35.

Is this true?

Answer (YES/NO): NO